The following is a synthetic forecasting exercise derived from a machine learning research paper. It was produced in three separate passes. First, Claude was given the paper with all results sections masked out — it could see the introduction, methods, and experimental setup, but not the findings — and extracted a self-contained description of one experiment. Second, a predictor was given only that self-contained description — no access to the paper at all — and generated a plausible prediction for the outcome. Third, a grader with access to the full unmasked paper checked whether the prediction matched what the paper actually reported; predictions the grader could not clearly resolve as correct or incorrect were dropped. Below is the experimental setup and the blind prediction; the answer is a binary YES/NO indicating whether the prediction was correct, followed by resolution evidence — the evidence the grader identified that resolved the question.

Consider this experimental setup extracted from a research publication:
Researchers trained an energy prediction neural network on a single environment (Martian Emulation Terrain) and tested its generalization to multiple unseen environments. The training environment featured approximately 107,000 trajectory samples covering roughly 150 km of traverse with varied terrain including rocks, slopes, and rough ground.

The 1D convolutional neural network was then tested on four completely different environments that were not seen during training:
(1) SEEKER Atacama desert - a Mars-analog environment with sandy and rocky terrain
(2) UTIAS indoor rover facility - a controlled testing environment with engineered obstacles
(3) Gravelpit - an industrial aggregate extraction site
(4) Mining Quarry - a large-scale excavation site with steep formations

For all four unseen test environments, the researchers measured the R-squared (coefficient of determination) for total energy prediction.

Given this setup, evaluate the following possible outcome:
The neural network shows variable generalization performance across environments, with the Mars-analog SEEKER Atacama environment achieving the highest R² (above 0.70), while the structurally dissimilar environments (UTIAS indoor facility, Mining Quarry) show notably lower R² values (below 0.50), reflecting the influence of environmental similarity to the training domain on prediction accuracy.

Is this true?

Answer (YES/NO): NO